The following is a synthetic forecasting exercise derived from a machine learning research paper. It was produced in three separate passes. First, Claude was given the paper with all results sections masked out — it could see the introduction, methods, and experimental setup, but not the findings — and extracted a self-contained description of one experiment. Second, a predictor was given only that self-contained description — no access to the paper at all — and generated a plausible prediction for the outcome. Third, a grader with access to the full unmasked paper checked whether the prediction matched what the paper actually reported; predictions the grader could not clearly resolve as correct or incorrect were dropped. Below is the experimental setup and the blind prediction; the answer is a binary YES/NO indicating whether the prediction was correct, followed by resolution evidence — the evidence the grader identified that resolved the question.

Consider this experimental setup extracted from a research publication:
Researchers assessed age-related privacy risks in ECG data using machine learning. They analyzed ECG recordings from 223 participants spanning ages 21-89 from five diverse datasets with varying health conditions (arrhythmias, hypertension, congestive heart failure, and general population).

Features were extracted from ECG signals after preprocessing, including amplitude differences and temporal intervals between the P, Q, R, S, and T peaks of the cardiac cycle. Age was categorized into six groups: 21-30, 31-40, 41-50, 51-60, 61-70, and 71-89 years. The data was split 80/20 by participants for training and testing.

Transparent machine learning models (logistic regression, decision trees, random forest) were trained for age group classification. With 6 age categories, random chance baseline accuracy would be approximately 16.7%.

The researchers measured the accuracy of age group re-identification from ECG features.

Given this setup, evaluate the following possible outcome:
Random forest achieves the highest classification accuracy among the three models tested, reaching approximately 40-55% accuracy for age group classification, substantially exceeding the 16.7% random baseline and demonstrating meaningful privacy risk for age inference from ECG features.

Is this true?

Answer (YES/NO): NO